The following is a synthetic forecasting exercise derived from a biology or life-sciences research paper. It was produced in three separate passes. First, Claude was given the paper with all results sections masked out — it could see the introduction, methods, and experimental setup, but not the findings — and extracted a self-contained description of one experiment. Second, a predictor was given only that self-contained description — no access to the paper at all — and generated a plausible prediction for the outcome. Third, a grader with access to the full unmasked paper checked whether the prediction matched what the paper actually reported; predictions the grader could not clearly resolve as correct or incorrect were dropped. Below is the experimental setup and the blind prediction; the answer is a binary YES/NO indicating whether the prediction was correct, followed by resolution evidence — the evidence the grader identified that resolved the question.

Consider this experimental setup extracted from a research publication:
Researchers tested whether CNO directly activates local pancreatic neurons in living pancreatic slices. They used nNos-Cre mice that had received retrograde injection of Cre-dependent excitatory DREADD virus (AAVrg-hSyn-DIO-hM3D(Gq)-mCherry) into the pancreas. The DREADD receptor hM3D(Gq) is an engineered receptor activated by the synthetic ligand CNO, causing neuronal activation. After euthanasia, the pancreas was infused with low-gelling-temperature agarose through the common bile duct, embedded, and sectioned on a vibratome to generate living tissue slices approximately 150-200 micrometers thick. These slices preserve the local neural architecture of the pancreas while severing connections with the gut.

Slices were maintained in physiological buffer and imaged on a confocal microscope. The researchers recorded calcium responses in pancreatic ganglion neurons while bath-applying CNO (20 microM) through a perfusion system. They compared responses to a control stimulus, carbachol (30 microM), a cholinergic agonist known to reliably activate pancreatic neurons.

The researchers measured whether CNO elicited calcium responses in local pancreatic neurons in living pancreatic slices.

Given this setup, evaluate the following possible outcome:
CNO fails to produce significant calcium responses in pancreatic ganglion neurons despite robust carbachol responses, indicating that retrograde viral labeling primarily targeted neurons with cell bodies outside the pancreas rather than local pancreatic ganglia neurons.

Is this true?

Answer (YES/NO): NO